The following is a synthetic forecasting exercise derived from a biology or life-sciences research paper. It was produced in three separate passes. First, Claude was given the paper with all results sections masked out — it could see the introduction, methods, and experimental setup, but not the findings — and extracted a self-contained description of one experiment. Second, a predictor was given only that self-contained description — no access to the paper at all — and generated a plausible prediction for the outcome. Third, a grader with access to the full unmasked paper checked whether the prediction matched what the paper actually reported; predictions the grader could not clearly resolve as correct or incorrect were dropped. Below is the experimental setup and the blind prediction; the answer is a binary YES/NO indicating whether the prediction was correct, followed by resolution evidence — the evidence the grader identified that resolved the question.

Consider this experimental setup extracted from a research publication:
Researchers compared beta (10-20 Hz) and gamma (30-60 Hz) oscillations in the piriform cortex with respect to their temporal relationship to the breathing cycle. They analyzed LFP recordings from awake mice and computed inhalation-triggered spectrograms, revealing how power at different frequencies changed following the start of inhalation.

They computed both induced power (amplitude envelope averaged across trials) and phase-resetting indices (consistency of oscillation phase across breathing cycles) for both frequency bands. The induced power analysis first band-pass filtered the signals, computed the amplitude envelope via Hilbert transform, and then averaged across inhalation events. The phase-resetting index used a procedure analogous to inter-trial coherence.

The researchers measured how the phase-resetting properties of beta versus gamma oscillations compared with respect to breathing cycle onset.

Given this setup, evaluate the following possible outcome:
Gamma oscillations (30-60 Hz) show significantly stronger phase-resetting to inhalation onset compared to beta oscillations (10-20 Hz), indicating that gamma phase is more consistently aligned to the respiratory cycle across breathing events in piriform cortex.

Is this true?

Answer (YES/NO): NO